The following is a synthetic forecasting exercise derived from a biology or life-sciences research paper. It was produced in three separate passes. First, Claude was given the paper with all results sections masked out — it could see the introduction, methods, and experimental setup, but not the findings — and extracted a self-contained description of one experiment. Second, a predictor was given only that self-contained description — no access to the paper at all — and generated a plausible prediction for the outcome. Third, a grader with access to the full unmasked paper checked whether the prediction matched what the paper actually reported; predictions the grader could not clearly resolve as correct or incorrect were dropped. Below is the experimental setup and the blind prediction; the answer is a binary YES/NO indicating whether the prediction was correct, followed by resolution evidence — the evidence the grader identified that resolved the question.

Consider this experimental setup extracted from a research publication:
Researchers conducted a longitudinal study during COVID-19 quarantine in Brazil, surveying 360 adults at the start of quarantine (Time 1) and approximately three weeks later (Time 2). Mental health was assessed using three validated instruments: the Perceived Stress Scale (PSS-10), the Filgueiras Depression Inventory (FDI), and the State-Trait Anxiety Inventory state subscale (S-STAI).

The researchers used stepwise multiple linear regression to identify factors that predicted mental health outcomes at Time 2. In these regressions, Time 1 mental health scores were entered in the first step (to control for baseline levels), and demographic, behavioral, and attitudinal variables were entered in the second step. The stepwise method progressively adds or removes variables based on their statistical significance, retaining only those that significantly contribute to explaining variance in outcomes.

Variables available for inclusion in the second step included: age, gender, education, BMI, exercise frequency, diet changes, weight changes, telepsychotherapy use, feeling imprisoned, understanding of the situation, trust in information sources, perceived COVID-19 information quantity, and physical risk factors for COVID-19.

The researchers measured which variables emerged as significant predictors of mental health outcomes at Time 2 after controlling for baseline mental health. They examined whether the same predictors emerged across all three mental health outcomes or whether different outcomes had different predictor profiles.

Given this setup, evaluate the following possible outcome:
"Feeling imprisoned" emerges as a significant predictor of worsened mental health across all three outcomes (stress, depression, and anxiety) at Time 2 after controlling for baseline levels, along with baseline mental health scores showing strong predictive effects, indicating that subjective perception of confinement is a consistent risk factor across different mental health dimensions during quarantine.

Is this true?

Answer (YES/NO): NO